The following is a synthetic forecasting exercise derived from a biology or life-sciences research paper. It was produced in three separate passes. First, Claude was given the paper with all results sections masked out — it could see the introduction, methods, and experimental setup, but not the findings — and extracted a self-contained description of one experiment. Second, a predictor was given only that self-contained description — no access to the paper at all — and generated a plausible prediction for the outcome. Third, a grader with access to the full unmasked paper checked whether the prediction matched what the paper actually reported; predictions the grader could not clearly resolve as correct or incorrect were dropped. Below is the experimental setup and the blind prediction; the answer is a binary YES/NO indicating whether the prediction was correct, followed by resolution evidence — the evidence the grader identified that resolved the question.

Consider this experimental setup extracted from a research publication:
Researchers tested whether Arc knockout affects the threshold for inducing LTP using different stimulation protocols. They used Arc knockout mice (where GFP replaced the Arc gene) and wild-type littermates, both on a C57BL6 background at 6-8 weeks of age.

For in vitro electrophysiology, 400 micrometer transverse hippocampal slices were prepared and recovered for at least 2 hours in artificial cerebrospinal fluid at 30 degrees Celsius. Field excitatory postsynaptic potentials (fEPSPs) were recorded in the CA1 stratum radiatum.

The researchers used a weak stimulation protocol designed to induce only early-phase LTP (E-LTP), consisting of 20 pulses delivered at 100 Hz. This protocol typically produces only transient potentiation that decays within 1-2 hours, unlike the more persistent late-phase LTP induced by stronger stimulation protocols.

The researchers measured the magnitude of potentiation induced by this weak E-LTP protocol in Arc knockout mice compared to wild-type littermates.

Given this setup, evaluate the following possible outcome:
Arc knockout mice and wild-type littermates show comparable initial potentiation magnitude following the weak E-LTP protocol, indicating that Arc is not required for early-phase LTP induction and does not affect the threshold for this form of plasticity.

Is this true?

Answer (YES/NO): YES